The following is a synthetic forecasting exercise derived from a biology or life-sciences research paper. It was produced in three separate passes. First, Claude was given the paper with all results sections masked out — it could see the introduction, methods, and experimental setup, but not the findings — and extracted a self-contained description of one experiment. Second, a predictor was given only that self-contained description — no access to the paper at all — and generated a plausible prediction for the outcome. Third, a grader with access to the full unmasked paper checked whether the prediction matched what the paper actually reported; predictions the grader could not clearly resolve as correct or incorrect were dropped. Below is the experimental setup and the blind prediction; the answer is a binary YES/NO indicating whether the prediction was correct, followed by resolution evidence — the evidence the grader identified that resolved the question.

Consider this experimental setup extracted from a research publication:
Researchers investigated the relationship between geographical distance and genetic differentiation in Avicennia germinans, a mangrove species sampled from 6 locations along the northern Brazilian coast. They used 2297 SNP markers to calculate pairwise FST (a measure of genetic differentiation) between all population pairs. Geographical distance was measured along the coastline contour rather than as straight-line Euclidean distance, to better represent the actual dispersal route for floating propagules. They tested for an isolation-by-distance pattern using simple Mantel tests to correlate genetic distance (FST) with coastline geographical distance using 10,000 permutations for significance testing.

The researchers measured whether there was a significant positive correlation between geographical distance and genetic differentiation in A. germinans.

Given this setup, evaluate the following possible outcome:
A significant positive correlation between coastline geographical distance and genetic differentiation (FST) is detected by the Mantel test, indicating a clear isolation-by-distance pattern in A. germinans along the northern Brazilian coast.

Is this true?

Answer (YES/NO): NO